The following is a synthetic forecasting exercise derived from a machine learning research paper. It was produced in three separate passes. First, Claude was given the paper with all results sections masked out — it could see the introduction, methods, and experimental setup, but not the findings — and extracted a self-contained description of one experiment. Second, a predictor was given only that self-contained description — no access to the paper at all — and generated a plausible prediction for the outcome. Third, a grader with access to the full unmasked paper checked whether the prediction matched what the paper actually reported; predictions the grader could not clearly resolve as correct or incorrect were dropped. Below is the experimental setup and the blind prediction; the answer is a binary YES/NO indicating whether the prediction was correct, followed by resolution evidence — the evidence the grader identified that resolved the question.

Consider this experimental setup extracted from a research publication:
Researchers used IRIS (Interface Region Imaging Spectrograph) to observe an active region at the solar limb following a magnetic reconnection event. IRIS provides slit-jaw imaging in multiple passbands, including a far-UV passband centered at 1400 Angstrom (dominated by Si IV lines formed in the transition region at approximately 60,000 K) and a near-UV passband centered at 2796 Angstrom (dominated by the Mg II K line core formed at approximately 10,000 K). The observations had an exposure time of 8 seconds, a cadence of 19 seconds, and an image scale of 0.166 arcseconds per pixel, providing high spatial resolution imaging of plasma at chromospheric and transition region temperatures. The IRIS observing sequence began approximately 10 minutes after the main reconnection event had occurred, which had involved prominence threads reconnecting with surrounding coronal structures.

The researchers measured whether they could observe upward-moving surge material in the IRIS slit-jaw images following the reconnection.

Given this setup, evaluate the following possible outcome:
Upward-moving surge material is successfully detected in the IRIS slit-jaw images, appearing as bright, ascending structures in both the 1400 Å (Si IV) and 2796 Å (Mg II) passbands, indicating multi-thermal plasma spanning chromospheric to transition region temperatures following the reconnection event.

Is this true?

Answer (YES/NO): YES